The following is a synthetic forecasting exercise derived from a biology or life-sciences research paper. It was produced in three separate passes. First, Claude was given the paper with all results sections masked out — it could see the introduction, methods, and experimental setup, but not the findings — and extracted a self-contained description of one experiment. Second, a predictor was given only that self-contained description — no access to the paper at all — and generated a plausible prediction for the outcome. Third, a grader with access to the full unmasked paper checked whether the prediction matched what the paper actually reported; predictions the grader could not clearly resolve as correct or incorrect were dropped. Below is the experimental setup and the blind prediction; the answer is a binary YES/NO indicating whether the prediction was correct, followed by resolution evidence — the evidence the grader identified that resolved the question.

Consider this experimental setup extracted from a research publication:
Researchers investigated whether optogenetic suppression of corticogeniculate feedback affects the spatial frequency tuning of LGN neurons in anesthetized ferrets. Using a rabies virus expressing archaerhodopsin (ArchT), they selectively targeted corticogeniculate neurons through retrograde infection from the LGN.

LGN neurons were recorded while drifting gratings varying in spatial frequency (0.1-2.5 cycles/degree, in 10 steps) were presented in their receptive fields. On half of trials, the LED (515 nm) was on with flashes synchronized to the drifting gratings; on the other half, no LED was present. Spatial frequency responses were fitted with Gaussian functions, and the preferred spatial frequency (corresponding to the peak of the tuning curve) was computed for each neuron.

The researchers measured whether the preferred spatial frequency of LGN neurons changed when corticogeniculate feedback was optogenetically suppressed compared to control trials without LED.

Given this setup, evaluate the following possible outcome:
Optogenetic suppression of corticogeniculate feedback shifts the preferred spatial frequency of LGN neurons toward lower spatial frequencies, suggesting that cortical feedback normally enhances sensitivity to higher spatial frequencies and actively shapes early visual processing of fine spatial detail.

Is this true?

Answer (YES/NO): NO